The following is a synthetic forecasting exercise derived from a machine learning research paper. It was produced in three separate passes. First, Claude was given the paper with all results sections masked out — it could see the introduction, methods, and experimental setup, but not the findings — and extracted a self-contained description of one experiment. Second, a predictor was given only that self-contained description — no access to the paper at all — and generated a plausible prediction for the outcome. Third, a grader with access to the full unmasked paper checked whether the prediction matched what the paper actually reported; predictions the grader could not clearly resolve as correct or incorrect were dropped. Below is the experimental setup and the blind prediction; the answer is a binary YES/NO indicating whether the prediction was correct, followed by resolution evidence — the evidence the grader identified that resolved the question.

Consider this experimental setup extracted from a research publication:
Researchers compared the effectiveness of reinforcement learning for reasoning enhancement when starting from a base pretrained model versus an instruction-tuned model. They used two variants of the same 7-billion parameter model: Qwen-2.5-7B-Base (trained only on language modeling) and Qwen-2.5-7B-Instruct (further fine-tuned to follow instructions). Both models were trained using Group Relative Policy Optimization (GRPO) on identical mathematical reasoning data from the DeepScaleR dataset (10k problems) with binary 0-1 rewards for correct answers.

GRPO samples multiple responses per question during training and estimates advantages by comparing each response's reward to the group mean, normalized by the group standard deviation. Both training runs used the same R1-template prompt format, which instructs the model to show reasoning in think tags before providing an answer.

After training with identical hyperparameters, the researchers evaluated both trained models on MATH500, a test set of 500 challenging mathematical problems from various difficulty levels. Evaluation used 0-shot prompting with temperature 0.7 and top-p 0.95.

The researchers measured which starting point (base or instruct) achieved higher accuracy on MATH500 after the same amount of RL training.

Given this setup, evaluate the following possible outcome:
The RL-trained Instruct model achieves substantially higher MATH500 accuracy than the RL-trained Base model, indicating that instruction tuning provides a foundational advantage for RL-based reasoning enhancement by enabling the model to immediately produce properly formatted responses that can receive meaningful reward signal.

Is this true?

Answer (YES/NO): NO